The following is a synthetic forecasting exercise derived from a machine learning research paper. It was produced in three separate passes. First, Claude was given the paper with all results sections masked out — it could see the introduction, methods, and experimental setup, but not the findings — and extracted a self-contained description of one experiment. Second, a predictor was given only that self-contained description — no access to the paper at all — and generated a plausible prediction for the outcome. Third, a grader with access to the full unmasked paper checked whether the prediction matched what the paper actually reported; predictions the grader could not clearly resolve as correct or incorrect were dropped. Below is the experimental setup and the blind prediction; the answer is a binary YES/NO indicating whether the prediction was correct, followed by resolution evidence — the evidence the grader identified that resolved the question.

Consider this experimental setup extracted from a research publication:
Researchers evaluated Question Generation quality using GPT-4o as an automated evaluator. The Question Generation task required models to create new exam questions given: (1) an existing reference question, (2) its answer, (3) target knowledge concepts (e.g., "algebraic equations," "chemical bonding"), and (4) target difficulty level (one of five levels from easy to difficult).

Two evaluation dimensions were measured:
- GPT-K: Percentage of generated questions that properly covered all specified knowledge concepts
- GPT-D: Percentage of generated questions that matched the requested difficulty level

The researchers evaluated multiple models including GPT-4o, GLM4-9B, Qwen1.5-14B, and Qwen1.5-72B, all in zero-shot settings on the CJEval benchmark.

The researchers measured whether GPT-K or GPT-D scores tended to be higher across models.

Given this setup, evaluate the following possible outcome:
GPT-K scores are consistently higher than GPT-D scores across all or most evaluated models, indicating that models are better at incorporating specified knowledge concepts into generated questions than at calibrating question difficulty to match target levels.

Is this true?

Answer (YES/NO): NO